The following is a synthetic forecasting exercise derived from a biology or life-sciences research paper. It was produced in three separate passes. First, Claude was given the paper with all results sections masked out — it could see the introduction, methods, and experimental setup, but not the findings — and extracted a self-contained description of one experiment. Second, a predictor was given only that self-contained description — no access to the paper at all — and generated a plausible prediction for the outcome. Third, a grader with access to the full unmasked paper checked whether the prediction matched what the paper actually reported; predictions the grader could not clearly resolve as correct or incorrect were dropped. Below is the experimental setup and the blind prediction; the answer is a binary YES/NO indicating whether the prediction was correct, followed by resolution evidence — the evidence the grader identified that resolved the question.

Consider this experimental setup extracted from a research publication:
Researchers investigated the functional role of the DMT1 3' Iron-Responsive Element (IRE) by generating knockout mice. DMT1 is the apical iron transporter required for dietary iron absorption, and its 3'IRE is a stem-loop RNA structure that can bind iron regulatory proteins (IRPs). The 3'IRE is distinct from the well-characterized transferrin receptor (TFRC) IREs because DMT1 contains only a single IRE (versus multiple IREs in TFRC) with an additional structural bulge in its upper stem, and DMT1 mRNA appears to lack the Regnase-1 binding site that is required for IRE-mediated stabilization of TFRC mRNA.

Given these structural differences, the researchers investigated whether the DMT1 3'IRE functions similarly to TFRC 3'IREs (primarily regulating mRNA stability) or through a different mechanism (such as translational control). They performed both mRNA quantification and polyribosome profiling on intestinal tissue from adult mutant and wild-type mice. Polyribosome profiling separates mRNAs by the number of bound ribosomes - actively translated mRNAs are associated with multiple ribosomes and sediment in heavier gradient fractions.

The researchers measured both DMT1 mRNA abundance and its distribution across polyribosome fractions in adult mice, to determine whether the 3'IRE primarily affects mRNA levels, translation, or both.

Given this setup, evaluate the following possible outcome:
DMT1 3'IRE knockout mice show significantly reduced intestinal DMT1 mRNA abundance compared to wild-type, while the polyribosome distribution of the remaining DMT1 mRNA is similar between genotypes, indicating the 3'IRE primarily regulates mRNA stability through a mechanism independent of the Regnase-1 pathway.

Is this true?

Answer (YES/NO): NO